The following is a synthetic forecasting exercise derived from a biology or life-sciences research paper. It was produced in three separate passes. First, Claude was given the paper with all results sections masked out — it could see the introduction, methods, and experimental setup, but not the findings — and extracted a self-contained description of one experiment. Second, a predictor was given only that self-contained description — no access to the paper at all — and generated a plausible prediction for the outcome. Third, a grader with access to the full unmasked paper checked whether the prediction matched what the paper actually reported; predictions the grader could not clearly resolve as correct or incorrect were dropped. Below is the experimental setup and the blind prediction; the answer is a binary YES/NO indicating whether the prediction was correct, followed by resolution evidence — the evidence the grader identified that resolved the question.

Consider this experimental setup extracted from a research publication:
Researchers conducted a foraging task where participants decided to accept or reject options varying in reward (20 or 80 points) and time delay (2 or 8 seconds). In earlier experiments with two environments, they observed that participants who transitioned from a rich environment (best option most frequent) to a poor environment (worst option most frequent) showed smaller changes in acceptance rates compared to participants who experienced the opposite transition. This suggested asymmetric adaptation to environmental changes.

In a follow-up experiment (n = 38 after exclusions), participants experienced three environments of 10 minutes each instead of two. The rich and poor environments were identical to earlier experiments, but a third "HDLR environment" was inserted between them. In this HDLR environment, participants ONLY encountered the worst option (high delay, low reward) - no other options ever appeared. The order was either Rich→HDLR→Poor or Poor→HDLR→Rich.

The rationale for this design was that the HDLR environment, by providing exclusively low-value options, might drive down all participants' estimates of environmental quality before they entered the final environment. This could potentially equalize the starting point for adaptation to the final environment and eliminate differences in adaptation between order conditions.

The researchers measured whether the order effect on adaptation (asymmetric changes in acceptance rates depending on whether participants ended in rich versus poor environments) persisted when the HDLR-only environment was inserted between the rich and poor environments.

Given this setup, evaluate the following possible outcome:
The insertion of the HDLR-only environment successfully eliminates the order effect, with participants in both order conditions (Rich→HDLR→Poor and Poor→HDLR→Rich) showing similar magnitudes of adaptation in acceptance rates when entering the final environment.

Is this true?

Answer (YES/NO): YES